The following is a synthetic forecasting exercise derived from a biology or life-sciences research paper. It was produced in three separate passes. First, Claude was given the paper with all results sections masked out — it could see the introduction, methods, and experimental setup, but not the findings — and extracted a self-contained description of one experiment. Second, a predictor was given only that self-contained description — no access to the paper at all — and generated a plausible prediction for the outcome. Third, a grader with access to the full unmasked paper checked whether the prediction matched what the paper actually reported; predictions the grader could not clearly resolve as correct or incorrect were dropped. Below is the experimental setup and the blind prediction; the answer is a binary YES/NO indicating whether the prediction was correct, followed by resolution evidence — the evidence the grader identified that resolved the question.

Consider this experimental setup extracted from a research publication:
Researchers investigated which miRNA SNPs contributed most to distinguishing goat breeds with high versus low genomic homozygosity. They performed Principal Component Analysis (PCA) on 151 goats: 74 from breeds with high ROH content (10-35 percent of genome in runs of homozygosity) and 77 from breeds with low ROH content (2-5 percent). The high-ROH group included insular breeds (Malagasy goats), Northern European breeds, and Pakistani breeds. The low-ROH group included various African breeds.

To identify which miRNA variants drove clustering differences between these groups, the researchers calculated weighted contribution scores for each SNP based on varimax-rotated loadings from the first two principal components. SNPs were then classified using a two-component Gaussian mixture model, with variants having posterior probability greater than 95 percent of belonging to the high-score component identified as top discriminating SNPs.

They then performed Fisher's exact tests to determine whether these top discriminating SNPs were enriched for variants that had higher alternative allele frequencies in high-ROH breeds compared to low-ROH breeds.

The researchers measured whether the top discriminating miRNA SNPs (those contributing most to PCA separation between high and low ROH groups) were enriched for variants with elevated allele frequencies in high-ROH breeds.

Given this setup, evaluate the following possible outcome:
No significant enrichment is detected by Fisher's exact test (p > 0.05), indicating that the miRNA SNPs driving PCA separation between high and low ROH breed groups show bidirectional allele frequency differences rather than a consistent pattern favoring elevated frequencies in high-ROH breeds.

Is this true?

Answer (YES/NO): NO